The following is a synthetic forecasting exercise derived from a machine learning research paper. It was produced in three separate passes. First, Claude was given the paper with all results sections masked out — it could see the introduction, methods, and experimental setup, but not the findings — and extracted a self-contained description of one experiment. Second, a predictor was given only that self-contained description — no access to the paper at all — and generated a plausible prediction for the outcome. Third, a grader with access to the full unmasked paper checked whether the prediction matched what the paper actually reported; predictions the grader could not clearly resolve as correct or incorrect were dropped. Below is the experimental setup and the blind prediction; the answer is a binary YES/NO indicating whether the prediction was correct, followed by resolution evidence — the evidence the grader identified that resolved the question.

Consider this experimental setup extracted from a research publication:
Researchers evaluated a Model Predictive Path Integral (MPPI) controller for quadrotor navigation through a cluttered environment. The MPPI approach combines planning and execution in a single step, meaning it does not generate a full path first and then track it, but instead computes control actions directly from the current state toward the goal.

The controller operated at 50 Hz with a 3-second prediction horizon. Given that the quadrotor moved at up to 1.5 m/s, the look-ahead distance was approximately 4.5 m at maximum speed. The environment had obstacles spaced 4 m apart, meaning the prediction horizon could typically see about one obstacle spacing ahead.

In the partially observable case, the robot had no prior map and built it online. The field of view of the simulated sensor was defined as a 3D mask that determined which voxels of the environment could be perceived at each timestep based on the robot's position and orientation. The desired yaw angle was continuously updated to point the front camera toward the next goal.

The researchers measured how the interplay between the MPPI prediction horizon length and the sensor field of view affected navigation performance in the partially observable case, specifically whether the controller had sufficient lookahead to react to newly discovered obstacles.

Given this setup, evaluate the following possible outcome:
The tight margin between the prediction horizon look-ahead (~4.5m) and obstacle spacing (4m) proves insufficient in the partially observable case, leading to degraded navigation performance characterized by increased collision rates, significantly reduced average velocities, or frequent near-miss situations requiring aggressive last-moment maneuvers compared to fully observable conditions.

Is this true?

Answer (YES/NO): NO